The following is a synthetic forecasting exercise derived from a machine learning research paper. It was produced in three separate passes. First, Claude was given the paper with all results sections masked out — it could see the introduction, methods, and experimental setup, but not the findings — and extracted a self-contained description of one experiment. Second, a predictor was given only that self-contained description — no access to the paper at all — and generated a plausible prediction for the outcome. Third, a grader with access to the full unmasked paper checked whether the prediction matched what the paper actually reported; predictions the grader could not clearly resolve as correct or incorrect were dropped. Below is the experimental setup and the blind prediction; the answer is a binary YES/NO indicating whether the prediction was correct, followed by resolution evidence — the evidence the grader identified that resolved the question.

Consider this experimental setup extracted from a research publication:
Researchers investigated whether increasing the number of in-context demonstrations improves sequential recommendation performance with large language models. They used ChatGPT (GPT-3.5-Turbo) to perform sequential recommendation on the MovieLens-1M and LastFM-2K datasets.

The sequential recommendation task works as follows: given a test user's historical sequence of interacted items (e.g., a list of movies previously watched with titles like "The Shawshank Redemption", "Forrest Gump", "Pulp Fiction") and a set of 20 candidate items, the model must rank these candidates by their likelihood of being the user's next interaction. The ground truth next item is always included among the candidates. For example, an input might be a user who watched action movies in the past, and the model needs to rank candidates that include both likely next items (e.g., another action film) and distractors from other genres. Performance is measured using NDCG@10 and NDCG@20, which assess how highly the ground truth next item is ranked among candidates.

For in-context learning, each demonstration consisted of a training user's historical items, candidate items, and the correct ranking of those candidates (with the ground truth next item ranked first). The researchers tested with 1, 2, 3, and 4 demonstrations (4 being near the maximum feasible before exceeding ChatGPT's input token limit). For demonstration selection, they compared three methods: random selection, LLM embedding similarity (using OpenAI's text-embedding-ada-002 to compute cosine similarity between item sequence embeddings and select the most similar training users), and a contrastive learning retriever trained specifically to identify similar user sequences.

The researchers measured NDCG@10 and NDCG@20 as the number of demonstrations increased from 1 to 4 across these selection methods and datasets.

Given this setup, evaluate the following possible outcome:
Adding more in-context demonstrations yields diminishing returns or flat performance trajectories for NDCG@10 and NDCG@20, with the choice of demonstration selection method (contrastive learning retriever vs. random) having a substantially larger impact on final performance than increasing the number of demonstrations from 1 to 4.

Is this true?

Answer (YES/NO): NO